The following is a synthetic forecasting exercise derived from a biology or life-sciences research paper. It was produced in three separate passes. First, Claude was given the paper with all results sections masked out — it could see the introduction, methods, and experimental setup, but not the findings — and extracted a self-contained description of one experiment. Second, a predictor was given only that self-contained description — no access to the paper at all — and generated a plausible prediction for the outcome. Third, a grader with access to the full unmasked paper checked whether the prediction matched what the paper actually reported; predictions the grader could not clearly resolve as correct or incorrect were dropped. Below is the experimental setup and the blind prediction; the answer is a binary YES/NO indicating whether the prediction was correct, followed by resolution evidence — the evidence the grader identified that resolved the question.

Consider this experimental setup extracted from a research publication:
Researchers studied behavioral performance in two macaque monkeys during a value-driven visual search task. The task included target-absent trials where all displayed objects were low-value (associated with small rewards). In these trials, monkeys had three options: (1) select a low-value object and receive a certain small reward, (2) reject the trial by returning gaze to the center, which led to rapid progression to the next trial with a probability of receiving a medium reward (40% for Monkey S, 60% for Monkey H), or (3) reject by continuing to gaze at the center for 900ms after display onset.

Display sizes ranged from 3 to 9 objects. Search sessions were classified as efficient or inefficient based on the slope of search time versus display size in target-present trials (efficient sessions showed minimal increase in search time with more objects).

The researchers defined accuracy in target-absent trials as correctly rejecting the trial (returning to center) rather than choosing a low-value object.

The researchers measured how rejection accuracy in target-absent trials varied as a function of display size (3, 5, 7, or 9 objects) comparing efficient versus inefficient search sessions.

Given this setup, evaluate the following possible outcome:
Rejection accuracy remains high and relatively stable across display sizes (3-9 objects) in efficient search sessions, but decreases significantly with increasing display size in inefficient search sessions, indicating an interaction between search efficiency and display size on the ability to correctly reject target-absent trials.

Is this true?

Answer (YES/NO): NO